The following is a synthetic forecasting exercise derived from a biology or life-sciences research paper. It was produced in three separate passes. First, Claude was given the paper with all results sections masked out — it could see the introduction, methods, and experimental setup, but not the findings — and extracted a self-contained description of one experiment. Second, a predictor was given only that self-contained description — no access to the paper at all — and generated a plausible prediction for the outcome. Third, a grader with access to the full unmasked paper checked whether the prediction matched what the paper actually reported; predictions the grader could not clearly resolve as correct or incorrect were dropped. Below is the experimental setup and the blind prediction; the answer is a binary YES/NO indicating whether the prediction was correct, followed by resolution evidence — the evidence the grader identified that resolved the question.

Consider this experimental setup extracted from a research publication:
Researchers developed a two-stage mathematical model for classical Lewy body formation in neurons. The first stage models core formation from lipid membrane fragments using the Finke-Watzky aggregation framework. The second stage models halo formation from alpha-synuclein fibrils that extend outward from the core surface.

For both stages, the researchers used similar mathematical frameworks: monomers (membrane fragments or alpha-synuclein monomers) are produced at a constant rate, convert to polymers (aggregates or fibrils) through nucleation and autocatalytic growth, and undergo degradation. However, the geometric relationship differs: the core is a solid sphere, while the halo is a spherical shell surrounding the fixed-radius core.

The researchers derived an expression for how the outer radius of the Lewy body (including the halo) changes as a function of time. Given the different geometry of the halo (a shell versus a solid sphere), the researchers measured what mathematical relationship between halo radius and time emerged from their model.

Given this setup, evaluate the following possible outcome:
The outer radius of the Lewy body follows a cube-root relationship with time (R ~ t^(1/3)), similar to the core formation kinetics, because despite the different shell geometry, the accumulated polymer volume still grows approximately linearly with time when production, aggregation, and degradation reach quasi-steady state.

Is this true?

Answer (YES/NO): YES